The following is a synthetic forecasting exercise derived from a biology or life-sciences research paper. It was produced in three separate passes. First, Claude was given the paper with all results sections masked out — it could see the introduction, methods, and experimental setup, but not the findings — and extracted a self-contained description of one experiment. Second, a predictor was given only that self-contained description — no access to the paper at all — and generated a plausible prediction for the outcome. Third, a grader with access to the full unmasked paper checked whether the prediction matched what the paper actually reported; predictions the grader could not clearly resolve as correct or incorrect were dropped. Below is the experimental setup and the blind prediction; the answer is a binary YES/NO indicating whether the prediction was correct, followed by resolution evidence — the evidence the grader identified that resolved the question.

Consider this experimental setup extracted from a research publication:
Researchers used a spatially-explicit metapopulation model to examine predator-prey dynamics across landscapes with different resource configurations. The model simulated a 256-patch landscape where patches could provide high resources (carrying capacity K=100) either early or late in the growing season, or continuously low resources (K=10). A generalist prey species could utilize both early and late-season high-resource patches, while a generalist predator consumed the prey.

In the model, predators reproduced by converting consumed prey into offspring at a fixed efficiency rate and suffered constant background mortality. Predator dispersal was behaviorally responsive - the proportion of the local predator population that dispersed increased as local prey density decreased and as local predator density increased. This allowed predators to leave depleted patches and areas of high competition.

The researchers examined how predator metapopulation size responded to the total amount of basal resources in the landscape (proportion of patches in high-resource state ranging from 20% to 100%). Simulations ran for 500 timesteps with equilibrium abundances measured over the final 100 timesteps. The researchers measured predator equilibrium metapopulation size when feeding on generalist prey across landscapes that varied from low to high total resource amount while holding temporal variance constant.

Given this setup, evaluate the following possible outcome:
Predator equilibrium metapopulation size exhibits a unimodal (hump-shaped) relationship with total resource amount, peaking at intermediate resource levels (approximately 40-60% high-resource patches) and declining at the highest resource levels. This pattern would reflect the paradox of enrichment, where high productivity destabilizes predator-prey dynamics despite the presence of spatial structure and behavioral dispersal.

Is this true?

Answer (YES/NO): NO